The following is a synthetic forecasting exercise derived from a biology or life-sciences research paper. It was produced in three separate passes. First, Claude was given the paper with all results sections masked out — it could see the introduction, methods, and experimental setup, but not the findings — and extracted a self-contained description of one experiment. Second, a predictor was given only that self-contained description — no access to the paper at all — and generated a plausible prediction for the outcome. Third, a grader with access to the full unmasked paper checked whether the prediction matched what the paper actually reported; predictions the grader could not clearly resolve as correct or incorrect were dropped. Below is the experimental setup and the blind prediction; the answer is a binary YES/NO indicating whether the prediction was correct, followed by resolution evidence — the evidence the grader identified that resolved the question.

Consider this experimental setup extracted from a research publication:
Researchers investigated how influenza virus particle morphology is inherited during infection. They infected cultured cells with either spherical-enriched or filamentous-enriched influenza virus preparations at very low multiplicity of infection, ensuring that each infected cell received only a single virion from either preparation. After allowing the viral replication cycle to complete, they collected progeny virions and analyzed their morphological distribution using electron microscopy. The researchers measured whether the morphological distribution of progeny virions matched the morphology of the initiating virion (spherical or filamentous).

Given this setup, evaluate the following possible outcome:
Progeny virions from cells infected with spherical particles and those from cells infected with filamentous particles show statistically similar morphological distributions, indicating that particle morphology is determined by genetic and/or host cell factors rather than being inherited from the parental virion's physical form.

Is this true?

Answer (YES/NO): YES